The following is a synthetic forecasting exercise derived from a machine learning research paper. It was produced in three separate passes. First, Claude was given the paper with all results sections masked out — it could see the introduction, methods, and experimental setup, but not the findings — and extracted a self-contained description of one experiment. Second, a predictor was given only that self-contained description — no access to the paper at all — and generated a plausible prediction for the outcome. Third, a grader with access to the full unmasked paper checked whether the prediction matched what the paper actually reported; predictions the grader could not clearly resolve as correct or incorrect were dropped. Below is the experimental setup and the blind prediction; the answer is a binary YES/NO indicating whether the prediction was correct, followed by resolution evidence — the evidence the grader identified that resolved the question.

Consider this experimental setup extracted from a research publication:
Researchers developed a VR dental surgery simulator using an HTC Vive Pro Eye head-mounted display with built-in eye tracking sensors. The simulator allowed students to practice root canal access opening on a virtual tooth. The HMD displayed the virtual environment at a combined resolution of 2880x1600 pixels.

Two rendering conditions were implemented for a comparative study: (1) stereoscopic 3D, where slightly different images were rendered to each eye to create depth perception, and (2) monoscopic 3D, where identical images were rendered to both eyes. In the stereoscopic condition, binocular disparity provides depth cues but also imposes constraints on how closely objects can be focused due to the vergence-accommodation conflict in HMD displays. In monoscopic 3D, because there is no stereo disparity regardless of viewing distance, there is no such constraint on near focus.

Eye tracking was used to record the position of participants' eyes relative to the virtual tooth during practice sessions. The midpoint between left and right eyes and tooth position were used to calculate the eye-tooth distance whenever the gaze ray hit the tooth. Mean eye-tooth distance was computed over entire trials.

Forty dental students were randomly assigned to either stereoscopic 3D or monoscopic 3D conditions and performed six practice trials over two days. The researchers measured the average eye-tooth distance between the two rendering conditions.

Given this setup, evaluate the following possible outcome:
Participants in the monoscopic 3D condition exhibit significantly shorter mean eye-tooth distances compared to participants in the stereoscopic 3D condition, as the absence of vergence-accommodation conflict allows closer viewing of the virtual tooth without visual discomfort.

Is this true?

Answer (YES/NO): YES